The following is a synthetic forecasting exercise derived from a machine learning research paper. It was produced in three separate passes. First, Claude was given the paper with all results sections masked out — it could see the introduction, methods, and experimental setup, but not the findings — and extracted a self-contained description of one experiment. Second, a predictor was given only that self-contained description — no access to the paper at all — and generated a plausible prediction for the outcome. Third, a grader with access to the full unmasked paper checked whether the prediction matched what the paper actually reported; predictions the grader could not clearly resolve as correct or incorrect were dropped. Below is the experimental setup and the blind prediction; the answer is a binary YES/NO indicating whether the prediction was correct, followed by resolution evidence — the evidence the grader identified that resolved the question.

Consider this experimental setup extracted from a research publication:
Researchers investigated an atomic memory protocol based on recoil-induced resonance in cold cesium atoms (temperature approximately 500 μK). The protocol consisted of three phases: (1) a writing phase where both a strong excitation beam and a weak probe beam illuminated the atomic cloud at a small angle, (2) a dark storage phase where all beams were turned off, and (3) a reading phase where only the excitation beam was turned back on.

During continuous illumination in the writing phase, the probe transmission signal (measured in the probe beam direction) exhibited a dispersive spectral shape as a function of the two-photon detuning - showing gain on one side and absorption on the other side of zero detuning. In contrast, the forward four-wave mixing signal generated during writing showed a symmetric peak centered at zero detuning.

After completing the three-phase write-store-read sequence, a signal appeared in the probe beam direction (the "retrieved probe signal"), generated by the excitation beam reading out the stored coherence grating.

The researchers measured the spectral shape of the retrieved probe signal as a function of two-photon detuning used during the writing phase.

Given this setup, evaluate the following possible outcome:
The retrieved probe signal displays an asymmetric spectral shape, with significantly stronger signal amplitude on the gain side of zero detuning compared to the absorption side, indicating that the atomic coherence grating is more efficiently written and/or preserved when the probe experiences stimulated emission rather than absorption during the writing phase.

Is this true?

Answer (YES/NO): NO